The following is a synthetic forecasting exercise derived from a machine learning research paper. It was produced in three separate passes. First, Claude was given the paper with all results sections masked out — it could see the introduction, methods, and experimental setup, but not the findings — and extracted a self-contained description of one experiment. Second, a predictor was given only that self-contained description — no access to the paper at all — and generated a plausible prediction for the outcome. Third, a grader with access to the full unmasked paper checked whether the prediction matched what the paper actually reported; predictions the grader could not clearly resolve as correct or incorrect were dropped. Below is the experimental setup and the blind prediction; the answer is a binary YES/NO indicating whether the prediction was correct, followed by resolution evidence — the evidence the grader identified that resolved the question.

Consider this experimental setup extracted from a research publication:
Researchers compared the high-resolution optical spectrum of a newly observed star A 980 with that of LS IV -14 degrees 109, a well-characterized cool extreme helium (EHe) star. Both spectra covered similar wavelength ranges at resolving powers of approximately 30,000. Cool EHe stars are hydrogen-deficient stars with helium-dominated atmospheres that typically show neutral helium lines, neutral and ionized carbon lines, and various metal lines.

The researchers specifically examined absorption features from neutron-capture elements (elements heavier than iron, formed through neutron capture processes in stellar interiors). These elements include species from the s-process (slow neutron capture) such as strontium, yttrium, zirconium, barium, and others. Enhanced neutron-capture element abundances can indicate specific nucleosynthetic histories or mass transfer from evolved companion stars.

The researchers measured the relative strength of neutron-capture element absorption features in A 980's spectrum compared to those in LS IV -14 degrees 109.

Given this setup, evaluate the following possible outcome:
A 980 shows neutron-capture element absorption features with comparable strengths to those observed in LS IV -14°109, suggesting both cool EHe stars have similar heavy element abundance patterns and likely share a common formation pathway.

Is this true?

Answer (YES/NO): NO